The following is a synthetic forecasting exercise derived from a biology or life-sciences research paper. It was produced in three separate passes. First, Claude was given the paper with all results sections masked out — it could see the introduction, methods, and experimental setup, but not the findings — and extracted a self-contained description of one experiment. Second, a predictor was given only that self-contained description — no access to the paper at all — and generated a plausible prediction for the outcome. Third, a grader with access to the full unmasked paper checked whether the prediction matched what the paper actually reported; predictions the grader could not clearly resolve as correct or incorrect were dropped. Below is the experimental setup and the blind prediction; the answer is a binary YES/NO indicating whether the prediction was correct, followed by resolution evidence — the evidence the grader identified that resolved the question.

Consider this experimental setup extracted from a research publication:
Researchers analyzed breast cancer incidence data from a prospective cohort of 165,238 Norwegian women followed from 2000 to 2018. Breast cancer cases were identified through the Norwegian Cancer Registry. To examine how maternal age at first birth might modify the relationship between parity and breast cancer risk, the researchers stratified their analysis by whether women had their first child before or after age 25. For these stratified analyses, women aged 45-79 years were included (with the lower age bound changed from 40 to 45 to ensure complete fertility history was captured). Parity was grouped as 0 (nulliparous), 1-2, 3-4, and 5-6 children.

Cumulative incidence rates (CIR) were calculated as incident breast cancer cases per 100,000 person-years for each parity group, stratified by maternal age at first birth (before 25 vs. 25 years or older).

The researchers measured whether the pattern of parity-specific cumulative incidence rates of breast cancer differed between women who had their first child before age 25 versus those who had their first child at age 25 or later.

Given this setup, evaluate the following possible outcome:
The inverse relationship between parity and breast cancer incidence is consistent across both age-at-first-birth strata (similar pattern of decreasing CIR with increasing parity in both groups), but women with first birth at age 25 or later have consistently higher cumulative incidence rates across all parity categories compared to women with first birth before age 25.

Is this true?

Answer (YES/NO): YES